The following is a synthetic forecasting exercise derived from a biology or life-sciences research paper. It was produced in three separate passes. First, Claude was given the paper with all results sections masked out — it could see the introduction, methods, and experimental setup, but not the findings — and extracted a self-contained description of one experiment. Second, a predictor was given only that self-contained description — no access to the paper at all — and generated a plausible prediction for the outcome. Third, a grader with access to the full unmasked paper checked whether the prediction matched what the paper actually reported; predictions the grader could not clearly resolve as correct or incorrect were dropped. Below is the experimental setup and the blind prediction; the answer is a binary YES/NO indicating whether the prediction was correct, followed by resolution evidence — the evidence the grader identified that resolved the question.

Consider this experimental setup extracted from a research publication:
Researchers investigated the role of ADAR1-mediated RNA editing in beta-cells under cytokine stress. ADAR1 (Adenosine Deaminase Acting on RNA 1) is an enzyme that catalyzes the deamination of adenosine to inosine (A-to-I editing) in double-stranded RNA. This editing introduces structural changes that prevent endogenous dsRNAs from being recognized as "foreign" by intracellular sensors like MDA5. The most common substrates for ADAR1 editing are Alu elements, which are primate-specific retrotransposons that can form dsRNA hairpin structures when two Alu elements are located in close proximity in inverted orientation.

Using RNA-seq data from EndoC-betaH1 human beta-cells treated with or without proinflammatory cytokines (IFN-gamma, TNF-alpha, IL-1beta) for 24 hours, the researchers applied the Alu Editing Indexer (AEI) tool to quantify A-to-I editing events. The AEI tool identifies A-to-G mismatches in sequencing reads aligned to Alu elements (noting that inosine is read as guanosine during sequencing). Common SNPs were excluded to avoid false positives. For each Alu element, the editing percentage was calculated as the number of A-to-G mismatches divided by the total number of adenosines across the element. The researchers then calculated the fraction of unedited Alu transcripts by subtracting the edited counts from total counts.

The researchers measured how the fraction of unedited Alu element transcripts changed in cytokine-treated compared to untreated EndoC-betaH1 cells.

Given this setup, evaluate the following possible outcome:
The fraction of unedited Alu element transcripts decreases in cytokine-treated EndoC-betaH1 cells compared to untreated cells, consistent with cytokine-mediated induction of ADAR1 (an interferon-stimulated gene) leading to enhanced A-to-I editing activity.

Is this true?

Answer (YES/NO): YES